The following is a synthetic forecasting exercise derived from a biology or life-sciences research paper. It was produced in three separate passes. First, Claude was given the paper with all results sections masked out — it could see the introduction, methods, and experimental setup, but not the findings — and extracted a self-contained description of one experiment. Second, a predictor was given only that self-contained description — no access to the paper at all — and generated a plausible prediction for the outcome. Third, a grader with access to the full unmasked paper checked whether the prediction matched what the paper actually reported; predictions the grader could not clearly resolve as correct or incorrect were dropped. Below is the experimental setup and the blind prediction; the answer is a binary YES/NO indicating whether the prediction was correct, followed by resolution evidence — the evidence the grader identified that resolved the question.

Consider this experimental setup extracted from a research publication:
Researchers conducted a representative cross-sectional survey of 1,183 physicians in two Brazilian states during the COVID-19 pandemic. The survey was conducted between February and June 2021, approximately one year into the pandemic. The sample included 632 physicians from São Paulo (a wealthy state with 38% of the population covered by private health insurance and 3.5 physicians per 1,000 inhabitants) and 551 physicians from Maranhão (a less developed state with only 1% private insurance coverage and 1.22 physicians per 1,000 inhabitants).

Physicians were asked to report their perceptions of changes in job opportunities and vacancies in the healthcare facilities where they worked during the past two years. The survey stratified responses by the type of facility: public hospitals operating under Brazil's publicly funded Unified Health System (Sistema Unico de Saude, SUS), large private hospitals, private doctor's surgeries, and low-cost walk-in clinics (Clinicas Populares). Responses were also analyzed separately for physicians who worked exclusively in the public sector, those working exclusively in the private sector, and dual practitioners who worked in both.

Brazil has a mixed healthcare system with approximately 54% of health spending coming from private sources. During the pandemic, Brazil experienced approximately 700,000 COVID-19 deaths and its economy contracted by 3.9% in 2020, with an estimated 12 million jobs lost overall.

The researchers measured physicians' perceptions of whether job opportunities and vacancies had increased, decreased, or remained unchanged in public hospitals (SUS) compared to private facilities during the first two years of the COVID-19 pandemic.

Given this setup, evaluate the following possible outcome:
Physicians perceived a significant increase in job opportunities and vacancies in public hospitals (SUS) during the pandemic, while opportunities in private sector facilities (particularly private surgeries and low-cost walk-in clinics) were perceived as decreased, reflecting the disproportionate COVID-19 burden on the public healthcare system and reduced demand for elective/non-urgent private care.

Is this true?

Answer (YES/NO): NO